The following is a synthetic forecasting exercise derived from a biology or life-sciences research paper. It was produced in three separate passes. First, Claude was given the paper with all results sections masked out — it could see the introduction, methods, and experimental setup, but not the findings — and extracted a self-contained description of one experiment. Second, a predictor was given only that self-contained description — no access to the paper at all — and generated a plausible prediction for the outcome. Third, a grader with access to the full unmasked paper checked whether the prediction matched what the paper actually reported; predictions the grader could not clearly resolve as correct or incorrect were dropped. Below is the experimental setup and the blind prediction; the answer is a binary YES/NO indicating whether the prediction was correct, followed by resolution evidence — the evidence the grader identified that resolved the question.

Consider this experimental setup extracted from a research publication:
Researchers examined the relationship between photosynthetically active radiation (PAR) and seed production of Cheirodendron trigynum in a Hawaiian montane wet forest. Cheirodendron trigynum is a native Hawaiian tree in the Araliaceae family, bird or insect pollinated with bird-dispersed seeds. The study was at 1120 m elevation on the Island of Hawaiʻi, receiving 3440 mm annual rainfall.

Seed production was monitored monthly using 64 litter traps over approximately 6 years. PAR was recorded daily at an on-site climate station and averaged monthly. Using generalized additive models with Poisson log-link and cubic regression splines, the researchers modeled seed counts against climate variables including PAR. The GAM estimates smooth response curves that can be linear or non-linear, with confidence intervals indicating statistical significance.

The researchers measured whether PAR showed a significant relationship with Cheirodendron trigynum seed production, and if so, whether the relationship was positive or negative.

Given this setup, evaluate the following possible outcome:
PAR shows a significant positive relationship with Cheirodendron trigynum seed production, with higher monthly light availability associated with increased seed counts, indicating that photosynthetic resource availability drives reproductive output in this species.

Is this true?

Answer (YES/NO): NO